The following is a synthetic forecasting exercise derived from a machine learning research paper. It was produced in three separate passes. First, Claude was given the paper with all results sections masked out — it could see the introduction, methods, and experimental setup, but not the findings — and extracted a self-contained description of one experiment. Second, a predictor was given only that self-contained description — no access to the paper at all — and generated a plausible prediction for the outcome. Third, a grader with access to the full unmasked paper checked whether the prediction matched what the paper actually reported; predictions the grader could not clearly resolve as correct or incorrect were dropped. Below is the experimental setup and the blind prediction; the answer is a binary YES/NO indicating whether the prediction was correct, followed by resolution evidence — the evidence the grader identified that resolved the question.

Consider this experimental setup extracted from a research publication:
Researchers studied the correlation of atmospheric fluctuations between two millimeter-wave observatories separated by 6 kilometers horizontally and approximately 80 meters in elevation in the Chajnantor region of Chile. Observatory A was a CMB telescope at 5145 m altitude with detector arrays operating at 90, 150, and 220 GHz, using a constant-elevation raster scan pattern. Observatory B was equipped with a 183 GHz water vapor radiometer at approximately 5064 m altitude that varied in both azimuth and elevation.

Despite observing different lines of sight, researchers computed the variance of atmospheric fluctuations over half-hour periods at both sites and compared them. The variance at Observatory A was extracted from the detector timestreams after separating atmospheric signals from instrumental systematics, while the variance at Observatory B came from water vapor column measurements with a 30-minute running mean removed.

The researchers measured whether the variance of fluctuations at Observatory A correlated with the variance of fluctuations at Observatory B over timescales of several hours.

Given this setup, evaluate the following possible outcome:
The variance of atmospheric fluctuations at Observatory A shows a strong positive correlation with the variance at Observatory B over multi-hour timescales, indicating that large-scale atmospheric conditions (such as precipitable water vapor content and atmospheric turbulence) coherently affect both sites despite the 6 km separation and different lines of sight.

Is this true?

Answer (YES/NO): YES